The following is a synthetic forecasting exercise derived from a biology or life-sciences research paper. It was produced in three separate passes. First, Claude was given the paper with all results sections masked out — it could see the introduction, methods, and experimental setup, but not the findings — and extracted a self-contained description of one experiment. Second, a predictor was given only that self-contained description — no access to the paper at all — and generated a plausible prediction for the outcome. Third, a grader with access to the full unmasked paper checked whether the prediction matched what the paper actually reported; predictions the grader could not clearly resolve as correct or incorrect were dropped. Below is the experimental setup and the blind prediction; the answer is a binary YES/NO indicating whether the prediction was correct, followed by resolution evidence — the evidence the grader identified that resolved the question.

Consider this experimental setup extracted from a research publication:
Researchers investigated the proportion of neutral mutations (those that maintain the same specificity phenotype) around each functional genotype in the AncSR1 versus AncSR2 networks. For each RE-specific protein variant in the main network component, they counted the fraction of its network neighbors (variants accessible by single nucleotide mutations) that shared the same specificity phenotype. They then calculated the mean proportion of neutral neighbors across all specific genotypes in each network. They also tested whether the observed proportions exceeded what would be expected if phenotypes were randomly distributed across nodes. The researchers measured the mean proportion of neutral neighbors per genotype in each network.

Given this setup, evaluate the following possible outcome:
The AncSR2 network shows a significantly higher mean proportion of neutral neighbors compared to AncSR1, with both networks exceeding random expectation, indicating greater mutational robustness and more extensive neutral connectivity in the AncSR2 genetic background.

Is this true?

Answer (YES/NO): NO